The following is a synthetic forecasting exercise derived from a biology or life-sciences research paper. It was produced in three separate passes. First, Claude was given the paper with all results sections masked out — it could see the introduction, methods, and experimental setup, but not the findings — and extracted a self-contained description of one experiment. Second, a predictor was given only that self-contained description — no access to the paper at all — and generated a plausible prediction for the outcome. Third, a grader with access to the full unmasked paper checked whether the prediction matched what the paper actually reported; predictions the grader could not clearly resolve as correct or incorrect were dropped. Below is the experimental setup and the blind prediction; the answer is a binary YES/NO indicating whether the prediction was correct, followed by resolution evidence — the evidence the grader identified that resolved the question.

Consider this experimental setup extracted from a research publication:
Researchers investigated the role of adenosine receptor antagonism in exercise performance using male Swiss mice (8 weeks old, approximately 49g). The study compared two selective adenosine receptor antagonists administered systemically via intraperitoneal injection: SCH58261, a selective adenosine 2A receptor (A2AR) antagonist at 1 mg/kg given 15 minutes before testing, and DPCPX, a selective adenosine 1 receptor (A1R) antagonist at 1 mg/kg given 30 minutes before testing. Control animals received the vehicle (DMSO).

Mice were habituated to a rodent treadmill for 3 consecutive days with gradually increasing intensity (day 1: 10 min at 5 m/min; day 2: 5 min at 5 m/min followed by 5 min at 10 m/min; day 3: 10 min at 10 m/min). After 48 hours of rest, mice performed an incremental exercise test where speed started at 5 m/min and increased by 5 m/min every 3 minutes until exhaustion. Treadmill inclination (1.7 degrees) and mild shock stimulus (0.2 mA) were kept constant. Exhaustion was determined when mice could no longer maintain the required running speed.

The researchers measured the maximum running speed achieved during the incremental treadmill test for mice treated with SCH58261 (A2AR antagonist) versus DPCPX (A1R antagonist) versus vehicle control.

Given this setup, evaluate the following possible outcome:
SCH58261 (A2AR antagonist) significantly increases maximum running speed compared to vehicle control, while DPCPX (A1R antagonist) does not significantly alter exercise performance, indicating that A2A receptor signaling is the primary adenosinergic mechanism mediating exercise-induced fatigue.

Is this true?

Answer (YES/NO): YES